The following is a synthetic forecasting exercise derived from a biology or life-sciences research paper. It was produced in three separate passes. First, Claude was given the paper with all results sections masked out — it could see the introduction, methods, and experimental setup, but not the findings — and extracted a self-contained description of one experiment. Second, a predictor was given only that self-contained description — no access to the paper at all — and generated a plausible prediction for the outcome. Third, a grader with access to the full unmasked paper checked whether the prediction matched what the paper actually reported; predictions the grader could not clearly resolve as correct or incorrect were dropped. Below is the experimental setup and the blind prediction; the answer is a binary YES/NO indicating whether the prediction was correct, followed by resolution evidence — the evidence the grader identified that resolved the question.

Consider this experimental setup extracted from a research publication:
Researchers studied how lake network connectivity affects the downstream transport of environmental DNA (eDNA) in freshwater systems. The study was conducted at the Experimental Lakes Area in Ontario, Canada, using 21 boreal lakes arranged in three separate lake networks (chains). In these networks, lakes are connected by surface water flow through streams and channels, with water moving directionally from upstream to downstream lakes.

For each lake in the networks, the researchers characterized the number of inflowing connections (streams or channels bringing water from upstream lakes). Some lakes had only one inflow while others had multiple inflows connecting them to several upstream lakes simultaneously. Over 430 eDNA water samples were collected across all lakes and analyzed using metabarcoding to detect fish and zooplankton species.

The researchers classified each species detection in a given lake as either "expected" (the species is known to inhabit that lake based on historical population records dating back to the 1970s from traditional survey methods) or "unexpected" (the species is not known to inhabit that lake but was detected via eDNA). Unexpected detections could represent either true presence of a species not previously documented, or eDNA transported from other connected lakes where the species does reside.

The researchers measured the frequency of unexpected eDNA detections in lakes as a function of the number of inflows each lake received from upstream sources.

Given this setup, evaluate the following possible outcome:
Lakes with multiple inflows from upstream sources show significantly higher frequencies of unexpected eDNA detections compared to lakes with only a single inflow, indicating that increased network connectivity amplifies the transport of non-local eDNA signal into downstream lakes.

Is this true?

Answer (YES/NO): YES